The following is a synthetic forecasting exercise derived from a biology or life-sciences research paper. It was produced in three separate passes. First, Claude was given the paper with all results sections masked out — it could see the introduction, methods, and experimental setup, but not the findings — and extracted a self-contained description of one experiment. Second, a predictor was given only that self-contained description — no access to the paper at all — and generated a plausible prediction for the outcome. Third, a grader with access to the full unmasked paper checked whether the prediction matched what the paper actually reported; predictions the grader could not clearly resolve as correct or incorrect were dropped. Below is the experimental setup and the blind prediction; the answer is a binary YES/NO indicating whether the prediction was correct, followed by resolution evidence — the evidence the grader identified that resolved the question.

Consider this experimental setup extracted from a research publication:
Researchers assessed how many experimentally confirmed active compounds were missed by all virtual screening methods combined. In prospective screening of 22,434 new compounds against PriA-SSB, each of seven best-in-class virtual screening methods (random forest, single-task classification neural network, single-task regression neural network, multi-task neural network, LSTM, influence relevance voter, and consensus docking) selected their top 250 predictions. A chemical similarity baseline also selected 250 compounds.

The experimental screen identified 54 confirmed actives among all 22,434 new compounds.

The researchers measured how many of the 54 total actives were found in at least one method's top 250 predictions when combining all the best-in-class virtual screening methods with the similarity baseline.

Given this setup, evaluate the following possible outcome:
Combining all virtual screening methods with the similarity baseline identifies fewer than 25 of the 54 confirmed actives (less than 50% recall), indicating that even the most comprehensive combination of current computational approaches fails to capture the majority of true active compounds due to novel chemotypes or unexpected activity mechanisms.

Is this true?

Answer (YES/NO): NO